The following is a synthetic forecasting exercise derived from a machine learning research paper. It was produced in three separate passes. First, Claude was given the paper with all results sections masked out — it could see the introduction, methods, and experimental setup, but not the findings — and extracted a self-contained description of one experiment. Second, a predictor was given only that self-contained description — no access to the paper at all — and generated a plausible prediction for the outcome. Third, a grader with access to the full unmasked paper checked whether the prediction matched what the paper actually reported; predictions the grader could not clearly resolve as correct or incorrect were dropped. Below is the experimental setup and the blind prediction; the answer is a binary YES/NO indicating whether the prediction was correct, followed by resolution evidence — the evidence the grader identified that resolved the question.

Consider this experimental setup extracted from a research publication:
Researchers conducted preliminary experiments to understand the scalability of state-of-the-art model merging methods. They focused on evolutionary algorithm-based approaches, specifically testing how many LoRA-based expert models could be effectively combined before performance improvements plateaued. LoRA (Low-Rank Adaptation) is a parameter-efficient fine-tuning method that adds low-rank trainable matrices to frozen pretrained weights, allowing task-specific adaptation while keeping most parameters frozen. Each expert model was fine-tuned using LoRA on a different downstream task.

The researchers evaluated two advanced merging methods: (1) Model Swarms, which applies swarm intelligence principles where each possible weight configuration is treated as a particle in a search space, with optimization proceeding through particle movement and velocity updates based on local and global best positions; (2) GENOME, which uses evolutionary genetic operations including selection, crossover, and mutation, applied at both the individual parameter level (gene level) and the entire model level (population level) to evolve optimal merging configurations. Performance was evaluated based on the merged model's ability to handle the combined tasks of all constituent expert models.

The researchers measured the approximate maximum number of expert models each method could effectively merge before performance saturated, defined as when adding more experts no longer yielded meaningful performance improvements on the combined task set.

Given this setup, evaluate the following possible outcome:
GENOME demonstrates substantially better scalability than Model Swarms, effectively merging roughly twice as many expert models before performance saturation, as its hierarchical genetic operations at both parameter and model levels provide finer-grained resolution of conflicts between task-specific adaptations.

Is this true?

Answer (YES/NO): NO